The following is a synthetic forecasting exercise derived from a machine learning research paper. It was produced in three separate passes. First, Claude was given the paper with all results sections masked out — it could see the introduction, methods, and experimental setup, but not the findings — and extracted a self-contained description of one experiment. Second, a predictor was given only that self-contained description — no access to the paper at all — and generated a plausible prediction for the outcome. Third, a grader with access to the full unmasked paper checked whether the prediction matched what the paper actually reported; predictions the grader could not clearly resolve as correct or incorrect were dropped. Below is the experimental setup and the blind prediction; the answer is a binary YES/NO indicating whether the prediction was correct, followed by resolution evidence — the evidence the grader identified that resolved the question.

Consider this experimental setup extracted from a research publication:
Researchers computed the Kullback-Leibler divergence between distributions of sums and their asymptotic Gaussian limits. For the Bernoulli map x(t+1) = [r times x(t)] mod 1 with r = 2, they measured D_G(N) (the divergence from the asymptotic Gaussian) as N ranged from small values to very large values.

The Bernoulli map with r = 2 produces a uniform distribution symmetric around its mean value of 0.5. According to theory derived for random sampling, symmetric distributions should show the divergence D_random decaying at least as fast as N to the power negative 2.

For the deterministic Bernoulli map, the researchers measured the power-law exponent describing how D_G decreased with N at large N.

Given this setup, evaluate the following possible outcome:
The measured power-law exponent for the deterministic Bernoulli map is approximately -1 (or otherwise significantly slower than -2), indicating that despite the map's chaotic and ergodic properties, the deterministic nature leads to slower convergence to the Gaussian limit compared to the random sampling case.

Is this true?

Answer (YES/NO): NO